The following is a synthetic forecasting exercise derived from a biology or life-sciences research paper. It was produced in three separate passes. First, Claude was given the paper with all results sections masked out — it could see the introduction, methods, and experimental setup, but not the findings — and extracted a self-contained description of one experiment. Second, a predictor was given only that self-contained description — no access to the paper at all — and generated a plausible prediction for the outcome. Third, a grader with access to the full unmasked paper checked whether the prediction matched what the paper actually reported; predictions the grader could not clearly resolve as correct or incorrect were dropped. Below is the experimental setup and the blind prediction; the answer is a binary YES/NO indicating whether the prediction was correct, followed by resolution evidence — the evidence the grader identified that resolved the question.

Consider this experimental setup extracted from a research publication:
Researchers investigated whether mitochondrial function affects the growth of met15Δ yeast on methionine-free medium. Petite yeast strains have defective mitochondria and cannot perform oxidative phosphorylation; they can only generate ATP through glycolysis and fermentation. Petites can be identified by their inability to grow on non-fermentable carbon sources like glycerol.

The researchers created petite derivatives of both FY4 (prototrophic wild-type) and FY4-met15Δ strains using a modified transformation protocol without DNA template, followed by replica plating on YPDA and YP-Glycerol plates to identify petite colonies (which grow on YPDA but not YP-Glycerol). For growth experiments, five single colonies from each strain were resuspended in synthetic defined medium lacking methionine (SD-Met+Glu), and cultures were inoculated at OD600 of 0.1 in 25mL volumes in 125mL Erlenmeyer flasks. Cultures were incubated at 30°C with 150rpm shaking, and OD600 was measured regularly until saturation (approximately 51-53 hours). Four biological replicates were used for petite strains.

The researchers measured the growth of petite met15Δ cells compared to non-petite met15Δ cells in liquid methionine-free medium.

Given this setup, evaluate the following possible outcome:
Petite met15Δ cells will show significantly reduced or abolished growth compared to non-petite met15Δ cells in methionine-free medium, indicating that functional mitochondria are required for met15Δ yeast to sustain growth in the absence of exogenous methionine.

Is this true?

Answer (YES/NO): NO